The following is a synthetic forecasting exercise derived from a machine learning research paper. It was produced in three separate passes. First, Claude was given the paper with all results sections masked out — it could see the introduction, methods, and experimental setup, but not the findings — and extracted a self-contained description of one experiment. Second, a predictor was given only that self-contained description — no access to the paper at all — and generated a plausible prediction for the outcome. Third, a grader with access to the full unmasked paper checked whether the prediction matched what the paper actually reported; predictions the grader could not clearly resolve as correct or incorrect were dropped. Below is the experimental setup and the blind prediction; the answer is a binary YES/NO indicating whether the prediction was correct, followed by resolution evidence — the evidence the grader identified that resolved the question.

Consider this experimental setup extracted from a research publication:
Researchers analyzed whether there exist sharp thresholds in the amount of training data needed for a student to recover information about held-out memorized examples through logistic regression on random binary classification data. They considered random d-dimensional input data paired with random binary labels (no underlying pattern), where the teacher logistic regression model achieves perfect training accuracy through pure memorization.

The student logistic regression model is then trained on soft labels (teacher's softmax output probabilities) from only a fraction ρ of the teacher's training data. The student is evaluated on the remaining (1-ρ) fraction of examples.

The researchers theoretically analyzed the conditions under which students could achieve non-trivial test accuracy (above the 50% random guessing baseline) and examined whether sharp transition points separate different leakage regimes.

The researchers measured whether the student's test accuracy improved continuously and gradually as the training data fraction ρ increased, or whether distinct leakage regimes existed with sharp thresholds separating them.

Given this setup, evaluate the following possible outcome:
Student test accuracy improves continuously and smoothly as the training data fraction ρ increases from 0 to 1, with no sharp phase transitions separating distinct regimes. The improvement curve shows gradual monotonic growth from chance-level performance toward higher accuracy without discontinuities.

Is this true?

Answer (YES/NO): NO